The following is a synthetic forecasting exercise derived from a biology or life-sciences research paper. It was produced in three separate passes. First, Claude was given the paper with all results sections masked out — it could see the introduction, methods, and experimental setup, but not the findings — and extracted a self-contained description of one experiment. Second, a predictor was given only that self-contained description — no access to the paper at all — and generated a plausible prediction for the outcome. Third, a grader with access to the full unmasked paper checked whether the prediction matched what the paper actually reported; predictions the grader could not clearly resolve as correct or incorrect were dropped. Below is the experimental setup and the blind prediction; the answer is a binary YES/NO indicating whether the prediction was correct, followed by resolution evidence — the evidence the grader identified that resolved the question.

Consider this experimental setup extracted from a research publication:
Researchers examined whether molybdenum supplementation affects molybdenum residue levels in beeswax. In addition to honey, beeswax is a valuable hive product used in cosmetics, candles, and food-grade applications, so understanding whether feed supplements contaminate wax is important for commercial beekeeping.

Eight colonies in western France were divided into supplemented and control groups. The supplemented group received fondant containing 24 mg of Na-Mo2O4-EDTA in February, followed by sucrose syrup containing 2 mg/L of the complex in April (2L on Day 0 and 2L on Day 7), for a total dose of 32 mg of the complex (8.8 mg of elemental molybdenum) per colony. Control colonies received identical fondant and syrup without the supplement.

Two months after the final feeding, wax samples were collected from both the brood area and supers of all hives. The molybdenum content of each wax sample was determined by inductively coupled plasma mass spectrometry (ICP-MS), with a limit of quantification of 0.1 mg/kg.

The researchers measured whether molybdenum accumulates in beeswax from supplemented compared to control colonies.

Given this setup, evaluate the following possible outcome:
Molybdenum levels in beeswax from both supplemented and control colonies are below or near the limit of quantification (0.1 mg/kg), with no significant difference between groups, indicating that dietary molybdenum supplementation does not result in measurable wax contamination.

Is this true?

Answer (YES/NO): YES